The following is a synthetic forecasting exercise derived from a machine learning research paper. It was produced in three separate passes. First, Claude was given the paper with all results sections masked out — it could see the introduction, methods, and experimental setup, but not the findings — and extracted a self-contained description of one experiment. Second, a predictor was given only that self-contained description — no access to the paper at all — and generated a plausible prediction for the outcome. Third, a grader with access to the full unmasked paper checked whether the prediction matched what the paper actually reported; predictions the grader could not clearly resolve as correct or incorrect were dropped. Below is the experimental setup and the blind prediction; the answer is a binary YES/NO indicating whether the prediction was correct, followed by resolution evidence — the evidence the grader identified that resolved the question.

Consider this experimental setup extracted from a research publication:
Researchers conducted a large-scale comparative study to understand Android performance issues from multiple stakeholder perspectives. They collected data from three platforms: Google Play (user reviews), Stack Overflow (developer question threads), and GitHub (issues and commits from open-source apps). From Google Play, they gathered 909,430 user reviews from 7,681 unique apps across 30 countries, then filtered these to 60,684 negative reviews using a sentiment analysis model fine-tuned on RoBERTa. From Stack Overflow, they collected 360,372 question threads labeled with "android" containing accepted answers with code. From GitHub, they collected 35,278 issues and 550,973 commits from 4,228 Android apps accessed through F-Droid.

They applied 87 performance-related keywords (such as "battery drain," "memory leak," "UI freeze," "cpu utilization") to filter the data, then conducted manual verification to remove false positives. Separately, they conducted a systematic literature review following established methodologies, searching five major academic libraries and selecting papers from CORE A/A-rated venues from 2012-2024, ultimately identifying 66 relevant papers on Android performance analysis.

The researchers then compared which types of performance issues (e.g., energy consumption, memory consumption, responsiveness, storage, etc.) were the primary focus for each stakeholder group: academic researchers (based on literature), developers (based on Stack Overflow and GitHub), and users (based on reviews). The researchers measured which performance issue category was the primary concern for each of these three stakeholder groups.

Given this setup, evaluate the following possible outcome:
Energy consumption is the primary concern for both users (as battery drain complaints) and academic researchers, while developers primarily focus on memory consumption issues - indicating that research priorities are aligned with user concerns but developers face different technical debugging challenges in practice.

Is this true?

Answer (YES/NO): NO